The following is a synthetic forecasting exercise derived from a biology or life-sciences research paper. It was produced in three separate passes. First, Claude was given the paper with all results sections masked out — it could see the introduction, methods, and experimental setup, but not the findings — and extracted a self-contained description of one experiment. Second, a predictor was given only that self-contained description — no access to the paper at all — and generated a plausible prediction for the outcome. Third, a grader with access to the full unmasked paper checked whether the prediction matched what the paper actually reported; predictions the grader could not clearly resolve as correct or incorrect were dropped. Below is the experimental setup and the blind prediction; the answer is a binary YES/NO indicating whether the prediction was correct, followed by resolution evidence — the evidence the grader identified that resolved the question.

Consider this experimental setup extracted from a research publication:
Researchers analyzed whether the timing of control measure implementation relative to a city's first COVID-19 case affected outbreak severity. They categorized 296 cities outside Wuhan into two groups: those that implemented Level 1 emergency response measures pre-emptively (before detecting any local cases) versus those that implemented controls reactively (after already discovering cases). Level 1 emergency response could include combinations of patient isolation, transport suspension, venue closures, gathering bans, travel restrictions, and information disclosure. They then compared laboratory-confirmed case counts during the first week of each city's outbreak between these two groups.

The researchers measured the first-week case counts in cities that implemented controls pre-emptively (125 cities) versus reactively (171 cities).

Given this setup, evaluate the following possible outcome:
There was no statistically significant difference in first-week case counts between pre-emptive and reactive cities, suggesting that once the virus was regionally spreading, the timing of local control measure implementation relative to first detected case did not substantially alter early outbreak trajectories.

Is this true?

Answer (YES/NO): NO